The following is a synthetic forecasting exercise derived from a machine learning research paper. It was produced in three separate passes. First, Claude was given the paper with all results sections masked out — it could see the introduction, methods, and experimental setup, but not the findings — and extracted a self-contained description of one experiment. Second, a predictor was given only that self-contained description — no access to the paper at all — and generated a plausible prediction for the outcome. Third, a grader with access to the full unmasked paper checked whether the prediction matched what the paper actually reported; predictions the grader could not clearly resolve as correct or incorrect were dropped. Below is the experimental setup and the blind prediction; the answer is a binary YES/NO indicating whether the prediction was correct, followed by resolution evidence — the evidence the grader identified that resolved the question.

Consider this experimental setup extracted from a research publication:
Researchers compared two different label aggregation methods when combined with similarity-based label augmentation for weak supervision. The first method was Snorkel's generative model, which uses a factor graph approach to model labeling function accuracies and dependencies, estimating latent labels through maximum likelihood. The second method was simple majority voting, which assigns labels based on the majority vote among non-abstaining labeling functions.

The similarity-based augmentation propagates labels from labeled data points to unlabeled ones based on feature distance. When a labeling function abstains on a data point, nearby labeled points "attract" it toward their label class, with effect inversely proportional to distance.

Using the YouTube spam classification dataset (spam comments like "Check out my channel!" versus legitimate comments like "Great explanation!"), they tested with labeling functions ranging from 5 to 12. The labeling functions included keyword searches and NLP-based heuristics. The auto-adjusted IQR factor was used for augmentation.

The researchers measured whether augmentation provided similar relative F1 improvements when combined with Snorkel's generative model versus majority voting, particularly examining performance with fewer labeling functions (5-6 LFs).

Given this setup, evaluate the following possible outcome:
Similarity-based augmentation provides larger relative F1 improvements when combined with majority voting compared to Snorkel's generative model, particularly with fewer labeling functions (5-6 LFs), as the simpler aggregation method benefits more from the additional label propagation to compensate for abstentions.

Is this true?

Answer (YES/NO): NO